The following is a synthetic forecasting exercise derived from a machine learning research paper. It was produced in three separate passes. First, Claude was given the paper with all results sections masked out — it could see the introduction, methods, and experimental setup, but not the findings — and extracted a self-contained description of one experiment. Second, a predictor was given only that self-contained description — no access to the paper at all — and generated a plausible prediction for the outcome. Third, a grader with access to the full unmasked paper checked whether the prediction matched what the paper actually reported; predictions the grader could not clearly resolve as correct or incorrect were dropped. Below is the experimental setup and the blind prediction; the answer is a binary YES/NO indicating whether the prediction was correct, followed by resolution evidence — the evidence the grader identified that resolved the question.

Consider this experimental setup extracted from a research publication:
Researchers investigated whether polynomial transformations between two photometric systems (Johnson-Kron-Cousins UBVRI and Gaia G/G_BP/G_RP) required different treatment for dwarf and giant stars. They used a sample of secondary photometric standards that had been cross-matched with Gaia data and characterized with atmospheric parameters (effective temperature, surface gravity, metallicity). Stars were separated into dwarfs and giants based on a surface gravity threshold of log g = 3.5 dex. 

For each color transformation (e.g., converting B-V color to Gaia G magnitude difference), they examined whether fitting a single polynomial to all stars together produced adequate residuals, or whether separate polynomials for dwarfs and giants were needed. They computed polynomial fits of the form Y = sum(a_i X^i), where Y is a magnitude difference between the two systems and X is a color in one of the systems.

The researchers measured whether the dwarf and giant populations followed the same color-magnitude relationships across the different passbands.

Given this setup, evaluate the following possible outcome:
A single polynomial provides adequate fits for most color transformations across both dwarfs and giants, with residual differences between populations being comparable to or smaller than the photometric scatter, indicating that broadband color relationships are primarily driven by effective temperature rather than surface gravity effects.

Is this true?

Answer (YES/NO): NO